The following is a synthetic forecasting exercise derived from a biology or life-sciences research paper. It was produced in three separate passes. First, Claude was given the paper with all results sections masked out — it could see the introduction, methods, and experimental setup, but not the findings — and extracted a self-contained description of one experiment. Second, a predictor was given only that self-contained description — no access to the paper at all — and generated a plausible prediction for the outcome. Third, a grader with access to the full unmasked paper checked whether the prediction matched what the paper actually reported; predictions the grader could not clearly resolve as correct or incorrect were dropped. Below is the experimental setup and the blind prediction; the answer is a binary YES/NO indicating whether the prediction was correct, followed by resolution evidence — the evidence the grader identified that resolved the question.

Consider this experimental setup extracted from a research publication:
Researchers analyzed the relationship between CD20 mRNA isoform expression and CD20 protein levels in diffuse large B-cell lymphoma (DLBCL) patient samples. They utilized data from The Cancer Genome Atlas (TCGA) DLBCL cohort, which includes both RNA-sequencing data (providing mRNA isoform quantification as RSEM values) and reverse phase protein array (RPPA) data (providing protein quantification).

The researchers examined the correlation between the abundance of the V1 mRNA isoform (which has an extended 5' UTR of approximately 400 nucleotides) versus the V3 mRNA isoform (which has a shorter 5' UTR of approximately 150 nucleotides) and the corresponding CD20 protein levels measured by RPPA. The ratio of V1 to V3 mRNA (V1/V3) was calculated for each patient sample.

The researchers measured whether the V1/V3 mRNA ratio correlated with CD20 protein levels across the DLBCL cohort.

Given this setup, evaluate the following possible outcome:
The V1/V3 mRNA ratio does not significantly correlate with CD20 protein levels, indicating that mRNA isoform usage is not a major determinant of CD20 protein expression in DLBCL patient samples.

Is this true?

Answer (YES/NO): NO